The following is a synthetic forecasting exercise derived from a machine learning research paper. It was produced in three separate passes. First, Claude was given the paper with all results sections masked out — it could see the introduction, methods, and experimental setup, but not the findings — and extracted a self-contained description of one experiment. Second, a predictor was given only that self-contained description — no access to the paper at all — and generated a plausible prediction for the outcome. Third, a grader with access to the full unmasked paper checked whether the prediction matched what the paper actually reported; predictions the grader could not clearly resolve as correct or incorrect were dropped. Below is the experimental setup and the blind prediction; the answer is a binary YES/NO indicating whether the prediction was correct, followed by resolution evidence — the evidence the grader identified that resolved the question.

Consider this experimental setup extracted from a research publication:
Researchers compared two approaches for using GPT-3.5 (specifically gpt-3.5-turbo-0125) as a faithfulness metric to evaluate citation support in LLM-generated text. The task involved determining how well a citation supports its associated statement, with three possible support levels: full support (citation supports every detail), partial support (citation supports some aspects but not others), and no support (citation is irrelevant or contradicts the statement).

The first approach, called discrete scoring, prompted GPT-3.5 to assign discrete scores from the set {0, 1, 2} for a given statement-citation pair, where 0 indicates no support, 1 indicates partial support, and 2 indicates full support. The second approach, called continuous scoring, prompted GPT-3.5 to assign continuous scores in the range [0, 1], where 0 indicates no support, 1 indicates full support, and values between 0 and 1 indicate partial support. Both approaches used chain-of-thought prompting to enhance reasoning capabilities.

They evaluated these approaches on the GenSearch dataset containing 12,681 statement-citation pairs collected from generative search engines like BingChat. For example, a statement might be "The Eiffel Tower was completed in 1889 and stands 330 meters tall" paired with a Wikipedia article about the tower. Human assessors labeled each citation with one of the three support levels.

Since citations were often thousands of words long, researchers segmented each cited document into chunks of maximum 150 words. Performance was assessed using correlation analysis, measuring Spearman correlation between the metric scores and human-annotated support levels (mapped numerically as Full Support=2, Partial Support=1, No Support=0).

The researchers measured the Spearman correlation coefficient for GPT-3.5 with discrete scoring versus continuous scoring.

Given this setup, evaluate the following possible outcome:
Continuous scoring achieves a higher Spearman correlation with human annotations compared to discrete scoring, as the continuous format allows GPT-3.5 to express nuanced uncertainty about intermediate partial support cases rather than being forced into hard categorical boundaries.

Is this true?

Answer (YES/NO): NO